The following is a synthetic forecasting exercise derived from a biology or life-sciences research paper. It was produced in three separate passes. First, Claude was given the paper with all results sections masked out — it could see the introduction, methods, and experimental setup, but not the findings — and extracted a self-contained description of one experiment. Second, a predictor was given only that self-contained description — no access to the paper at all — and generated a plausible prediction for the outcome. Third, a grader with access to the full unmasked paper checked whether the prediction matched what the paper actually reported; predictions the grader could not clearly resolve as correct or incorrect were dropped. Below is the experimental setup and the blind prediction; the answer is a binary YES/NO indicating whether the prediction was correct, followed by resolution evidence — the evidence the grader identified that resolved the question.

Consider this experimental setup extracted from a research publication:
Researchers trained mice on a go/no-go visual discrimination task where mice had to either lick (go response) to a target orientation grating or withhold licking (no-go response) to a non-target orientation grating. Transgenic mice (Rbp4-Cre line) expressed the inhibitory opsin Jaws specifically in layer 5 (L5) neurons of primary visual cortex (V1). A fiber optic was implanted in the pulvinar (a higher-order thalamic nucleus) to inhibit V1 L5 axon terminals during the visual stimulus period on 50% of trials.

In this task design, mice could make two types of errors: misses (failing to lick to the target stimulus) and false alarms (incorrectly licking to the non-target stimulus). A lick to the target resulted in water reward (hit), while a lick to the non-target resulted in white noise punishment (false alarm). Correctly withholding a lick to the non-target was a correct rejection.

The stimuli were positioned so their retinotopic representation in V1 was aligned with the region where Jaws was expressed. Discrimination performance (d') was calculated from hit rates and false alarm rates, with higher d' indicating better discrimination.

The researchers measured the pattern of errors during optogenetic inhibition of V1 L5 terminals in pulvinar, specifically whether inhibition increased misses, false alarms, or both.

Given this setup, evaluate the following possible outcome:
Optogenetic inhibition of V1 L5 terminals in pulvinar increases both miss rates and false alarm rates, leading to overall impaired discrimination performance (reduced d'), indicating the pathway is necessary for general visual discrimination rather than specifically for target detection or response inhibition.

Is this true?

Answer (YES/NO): YES